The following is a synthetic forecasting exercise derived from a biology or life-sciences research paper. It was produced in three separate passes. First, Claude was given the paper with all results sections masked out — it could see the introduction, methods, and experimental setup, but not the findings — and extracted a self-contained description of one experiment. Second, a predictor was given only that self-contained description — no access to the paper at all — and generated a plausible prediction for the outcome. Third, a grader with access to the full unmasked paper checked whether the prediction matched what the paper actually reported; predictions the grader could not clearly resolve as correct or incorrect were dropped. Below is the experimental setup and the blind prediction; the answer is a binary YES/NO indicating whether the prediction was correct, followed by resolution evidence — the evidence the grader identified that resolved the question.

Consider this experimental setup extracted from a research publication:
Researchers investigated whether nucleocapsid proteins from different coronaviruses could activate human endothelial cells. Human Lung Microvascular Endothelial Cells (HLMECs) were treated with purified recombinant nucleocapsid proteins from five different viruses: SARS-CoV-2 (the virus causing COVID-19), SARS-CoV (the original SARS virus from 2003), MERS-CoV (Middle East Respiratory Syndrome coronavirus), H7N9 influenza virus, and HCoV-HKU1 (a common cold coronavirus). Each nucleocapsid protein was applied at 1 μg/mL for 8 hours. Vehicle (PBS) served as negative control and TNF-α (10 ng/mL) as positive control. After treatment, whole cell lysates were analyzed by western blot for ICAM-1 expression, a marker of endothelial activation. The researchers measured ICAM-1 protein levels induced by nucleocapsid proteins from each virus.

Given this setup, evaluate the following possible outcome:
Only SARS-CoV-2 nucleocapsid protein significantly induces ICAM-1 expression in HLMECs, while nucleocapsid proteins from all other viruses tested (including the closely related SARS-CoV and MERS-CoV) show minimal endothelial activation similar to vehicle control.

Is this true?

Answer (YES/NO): YES